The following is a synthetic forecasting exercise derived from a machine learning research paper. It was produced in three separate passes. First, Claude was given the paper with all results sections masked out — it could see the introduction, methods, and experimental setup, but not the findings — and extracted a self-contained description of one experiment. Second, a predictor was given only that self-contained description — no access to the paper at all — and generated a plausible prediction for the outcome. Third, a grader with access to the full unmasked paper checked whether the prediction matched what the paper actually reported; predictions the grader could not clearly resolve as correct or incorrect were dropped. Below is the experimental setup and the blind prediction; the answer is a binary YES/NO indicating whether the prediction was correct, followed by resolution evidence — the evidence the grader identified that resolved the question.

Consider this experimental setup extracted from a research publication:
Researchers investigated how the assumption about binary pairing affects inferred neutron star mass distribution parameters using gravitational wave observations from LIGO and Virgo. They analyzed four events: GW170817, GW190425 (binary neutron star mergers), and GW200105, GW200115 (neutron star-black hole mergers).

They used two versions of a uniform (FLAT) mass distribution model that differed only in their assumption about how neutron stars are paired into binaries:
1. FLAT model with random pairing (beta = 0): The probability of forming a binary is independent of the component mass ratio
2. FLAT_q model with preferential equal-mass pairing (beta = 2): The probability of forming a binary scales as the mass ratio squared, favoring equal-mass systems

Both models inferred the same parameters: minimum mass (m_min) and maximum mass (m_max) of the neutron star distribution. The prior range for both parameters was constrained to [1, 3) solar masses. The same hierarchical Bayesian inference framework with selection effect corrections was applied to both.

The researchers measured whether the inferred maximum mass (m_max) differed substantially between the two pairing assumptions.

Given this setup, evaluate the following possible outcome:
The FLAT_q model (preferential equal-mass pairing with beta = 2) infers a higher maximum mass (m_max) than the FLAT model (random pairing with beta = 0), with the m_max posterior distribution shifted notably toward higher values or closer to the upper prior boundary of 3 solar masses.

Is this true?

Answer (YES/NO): NO